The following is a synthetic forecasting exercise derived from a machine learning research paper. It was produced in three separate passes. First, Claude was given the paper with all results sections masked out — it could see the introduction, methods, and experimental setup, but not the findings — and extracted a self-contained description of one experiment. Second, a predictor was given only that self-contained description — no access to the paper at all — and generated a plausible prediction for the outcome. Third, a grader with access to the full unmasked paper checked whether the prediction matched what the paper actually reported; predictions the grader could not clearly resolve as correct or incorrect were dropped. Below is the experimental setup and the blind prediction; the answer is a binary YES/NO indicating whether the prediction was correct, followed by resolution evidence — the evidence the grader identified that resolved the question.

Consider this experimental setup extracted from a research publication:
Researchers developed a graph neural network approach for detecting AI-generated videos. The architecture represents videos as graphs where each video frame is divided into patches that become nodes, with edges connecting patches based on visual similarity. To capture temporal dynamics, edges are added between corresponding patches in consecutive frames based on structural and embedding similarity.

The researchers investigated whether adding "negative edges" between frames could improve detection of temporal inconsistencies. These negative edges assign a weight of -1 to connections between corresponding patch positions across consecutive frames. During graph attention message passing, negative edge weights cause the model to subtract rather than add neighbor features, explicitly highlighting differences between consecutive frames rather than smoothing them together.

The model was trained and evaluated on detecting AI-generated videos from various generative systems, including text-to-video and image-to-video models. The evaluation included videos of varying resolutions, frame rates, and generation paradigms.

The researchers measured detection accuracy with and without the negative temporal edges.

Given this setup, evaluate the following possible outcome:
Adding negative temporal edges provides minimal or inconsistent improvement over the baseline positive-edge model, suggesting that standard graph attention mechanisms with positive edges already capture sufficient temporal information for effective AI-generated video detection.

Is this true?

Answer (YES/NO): NO